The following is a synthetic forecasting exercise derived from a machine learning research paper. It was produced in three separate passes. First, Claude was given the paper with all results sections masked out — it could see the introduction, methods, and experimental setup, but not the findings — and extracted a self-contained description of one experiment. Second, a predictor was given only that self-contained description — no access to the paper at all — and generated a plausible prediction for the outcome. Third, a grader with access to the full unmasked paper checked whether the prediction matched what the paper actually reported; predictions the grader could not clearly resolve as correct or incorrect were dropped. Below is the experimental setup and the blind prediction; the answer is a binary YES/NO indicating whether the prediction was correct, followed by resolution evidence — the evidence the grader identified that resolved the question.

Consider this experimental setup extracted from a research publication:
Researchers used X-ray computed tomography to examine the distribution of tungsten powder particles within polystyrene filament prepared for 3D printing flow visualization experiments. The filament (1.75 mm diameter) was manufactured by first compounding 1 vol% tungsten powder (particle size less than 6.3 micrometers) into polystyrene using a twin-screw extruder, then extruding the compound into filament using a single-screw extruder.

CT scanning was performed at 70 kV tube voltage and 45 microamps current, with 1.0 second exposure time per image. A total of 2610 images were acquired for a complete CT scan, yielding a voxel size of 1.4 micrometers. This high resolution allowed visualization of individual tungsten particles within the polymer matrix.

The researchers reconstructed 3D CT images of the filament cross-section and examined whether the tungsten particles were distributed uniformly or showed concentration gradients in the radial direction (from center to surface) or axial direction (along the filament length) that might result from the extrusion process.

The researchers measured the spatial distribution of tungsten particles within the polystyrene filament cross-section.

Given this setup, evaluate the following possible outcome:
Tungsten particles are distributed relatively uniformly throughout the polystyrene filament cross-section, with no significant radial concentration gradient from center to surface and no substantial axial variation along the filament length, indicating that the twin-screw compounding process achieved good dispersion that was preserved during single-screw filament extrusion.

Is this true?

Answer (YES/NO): YES